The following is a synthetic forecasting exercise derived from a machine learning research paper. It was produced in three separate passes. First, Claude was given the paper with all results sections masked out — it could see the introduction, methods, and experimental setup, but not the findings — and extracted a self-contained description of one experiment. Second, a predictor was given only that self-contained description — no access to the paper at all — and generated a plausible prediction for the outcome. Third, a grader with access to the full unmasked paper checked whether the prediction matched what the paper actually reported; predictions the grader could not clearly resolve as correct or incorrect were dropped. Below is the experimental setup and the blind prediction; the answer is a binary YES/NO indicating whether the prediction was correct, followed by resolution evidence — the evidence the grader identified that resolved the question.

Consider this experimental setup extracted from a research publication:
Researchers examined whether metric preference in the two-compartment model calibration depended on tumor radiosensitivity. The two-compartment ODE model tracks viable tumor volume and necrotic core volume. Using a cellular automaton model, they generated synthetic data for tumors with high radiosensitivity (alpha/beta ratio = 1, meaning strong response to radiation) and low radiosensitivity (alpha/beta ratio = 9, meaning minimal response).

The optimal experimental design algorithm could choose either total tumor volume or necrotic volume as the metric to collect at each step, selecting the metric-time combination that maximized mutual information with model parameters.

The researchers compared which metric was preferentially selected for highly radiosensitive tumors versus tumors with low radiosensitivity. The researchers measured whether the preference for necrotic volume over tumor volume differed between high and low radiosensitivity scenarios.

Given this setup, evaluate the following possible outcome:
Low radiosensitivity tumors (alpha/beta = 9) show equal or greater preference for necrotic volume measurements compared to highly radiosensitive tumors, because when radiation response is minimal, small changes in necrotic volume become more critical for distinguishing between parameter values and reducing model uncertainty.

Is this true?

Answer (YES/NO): YES